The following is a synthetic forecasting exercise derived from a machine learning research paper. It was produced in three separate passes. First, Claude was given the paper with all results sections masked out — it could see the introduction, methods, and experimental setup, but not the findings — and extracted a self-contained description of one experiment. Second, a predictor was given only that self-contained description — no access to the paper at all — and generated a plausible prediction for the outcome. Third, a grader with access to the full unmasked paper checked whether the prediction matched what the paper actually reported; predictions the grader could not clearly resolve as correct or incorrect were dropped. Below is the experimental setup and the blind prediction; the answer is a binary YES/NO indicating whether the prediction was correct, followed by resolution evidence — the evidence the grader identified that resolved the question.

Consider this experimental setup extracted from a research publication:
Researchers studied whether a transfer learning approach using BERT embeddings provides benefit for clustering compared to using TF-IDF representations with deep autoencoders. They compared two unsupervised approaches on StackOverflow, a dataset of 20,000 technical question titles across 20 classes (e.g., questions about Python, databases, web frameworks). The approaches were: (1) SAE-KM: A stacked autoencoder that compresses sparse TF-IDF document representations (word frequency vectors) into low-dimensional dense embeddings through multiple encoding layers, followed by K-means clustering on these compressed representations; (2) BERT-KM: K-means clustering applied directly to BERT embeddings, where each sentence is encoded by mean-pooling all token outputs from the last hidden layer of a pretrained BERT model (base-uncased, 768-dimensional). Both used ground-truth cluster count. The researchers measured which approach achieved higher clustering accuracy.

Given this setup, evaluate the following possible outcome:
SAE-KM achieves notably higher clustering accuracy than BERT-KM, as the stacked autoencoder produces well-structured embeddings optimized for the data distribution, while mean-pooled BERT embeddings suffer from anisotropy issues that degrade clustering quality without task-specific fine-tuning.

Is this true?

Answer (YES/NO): YES